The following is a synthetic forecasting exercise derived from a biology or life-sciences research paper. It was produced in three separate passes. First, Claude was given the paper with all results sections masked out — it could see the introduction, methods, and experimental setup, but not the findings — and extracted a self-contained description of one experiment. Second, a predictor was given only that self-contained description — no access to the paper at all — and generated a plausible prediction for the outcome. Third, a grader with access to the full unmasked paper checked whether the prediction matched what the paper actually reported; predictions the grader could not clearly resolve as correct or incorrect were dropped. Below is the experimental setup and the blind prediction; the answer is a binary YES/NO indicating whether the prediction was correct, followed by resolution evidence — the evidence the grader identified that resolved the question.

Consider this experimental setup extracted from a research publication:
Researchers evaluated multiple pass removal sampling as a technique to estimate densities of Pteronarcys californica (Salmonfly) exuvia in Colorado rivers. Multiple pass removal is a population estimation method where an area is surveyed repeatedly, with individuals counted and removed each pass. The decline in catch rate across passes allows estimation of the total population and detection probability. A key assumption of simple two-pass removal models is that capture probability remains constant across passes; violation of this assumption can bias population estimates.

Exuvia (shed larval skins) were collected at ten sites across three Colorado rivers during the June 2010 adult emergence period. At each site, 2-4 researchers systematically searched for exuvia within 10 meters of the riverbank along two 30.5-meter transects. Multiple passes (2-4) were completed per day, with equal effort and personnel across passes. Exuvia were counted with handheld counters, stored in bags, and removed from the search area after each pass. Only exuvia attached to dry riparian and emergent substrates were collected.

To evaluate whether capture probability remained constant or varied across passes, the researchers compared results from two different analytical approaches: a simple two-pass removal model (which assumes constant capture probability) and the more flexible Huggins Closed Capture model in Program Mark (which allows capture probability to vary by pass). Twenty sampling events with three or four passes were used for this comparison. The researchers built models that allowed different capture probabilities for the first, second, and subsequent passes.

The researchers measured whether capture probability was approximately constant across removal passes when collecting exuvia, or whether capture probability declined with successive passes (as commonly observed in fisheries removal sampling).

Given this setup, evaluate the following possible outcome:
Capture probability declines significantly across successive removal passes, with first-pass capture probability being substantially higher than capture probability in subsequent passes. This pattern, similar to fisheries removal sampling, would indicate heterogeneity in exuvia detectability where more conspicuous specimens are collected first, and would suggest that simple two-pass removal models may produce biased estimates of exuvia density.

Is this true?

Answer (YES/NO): NO